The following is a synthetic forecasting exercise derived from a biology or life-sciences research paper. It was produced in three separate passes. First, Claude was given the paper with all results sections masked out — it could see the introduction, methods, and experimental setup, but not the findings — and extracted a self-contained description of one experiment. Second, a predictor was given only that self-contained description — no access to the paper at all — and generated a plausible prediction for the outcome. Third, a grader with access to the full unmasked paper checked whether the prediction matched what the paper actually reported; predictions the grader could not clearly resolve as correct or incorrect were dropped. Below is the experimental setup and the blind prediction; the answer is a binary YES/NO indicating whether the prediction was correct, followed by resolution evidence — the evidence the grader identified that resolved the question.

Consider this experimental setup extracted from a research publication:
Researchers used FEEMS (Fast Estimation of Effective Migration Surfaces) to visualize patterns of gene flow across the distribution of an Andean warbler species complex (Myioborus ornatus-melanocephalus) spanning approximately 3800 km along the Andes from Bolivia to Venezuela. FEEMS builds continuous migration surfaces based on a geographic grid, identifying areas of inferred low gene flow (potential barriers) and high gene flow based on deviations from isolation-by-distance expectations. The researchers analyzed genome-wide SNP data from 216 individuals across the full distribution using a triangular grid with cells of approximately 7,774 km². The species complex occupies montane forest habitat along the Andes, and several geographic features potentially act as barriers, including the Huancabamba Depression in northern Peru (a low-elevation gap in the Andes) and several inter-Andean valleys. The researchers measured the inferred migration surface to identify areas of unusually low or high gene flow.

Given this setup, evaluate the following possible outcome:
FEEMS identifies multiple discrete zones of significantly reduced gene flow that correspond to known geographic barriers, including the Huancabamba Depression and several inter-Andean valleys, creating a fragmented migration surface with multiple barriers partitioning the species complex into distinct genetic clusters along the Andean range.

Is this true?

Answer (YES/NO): NO